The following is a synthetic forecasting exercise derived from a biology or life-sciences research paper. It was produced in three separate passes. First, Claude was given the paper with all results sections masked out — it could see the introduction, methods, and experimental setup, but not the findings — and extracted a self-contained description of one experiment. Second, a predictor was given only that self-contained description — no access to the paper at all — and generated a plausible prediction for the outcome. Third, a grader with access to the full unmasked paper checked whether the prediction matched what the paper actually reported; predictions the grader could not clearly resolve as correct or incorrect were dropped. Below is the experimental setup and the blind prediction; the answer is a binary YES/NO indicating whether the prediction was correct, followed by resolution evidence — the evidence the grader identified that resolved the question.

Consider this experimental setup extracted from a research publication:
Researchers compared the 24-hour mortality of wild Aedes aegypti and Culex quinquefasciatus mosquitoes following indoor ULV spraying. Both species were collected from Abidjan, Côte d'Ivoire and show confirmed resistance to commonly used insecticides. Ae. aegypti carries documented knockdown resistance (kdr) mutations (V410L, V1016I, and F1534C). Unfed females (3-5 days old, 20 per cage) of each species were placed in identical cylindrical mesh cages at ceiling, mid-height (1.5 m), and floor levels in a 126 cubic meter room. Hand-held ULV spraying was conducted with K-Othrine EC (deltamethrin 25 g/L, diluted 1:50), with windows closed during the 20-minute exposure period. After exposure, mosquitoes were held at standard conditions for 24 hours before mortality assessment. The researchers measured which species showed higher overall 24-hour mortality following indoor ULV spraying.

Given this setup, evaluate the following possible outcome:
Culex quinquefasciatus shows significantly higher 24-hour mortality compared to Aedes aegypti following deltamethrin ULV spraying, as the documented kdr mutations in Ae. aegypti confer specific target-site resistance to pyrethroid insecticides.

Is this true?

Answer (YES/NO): NO